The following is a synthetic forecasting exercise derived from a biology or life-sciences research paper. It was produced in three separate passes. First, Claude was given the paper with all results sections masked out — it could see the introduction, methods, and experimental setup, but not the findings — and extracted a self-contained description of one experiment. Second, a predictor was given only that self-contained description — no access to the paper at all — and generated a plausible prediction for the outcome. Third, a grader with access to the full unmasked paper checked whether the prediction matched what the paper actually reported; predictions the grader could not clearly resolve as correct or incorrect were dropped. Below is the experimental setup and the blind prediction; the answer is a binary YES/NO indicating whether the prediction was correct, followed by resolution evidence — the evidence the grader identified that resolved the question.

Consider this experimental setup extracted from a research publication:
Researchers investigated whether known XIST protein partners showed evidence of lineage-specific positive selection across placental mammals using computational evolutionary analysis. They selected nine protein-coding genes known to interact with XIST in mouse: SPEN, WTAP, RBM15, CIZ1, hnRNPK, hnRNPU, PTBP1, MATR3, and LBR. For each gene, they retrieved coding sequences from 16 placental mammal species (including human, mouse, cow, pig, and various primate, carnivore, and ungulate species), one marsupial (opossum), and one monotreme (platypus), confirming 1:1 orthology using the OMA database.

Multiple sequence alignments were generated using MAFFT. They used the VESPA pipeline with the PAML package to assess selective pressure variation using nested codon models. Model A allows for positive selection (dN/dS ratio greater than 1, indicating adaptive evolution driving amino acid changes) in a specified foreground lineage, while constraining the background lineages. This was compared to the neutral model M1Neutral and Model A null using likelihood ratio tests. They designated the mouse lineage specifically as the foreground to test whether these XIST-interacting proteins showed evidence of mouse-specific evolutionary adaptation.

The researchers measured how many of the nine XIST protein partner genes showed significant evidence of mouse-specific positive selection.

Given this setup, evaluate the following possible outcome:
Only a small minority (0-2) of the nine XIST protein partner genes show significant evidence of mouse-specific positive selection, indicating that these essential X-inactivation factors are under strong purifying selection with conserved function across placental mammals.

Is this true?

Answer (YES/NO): YES